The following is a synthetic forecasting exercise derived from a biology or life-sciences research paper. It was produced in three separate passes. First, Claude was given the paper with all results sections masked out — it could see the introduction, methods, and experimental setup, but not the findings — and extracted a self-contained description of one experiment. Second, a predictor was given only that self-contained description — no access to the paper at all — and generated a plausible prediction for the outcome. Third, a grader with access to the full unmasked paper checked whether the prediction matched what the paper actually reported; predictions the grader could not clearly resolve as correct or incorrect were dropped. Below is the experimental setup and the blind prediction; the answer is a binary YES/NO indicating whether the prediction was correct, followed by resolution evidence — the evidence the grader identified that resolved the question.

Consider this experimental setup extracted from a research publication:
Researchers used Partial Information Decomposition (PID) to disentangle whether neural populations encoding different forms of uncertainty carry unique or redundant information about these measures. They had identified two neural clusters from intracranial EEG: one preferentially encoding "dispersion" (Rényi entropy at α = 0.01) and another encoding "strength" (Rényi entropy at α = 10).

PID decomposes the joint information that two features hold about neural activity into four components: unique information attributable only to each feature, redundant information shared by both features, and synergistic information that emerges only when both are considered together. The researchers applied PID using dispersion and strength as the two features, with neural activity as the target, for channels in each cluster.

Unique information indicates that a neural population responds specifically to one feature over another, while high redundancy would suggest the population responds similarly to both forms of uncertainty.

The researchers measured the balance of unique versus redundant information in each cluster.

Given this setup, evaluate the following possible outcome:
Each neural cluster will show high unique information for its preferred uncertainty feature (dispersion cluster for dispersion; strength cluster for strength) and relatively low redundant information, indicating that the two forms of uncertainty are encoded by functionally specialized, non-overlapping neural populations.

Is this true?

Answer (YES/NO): NO